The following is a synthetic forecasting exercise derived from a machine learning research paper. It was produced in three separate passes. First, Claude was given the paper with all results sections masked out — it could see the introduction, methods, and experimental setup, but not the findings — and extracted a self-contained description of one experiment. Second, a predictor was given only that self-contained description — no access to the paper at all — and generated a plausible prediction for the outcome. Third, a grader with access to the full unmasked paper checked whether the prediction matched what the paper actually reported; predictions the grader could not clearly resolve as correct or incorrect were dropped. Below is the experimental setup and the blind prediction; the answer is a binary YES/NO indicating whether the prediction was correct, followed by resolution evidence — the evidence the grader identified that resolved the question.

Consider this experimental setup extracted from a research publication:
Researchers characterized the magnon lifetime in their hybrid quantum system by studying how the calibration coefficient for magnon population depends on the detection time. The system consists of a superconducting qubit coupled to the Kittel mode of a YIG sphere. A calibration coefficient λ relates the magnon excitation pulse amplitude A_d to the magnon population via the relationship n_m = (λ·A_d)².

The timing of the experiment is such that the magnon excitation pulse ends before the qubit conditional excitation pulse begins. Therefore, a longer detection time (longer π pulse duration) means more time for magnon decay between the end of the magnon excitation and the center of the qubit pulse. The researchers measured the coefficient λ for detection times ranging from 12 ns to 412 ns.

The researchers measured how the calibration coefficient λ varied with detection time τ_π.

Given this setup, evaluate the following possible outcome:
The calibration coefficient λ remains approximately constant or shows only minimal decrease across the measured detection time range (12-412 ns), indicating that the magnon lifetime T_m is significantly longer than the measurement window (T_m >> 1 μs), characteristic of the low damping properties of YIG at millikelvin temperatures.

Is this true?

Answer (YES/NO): NO